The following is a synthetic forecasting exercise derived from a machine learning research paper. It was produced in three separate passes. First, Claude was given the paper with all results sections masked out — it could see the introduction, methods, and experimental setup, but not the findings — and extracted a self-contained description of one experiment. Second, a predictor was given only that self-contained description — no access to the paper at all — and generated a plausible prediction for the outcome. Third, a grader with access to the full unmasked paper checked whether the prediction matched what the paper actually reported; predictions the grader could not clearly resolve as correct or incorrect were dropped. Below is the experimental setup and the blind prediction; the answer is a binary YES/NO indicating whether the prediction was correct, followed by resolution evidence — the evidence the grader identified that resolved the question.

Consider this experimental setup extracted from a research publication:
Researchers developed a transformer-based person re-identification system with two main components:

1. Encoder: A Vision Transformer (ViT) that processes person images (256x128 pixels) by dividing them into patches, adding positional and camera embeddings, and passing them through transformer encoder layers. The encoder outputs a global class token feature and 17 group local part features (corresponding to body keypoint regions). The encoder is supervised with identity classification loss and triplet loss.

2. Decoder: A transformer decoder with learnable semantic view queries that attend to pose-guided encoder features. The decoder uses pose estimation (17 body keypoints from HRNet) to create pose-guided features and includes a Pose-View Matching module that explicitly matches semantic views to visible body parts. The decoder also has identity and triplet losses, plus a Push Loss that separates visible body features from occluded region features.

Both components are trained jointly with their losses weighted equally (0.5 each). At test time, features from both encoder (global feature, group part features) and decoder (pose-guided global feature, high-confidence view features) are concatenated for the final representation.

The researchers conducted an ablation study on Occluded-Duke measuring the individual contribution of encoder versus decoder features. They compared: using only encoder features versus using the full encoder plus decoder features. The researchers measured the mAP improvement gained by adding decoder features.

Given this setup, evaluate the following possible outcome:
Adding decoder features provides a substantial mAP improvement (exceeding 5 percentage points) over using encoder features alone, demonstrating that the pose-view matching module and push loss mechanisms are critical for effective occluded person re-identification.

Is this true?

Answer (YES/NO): NO